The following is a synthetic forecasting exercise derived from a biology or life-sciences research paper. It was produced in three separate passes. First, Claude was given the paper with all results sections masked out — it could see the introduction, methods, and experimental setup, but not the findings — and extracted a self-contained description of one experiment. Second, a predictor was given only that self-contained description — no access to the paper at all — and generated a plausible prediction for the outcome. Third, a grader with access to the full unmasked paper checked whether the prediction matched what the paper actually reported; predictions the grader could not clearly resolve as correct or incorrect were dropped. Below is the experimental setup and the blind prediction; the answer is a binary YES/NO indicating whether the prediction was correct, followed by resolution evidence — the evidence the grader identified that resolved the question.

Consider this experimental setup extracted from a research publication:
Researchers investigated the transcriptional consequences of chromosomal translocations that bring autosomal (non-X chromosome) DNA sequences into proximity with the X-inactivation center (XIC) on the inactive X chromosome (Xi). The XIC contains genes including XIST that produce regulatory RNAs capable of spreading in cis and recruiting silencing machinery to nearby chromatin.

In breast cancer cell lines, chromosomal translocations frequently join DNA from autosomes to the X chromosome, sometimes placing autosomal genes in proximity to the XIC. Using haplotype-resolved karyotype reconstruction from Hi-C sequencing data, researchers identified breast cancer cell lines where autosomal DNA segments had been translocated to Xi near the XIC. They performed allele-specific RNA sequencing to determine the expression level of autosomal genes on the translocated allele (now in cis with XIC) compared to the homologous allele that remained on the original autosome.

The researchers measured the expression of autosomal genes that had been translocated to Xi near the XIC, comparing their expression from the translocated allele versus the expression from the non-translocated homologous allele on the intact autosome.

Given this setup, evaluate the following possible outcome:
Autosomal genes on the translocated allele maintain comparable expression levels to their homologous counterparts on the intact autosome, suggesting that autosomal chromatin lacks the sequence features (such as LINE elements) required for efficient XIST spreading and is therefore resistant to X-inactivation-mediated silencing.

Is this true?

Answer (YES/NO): NO